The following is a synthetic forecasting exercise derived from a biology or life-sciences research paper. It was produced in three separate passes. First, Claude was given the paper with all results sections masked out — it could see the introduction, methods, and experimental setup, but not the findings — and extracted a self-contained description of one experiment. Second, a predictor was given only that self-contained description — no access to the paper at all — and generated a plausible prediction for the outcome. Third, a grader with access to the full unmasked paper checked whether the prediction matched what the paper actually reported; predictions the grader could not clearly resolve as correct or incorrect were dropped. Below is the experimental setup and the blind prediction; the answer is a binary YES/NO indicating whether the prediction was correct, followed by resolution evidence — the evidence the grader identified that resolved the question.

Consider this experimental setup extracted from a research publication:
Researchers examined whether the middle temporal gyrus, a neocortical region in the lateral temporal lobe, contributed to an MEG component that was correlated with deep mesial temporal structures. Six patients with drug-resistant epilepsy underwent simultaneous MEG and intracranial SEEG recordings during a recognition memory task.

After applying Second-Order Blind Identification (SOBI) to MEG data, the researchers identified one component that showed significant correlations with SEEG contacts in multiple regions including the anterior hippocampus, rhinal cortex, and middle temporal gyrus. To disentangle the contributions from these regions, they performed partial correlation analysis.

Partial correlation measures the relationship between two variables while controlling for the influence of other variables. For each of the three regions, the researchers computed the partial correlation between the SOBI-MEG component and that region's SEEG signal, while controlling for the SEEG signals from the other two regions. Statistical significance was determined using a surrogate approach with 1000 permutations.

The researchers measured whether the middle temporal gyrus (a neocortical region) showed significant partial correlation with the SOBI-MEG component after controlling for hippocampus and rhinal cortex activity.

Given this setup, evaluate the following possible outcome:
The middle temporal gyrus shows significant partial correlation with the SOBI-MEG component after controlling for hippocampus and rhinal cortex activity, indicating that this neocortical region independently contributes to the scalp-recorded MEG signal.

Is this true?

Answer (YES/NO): NO